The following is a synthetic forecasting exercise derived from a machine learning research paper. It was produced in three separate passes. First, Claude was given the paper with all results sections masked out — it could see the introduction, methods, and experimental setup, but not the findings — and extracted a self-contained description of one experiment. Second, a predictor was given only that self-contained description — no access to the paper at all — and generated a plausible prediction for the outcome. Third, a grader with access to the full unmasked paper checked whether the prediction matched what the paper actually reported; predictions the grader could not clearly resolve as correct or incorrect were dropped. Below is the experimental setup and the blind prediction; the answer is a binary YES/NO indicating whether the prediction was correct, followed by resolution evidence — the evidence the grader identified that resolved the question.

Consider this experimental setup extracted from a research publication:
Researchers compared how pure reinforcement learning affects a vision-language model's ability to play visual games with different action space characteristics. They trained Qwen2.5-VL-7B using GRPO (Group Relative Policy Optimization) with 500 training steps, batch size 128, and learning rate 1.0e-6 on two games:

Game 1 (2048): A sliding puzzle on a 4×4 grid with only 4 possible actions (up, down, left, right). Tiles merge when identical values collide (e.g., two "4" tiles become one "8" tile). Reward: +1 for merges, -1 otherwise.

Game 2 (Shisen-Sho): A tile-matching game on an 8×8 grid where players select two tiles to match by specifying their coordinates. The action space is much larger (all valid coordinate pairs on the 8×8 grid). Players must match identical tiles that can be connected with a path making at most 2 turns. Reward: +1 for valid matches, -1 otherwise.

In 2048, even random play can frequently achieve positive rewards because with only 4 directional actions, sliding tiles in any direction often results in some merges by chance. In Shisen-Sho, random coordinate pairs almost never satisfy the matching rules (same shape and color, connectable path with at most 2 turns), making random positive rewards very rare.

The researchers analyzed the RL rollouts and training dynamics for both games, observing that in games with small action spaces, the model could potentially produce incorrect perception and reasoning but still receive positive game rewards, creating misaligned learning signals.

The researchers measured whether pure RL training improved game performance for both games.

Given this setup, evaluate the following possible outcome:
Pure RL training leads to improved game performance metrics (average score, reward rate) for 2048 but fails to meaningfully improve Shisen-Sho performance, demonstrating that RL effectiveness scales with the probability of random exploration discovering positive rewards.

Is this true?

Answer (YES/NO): NO